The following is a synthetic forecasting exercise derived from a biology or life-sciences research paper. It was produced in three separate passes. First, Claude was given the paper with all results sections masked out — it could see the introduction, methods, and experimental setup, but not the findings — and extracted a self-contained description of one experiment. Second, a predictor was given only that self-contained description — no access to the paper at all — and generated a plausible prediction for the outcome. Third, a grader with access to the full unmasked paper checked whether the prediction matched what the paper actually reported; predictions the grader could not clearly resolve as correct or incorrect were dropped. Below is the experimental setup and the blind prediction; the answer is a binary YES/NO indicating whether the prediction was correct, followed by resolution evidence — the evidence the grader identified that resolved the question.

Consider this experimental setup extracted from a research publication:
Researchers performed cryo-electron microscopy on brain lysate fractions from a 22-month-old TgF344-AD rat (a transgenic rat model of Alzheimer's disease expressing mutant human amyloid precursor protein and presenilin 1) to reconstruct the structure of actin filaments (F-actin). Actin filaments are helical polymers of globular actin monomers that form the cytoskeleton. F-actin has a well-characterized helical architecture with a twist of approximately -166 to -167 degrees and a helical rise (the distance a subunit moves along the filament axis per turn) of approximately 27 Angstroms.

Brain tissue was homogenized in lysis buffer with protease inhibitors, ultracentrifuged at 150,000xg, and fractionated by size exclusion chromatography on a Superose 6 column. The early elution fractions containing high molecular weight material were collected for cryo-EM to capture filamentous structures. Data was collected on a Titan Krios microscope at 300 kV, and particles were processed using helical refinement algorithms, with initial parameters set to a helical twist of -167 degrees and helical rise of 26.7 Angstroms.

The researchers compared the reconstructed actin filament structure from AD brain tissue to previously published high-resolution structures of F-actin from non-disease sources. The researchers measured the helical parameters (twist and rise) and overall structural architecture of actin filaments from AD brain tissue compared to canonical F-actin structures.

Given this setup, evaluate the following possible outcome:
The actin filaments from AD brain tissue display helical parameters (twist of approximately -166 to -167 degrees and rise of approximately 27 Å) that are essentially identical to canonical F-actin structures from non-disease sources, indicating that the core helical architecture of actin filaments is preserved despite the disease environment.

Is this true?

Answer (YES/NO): YES